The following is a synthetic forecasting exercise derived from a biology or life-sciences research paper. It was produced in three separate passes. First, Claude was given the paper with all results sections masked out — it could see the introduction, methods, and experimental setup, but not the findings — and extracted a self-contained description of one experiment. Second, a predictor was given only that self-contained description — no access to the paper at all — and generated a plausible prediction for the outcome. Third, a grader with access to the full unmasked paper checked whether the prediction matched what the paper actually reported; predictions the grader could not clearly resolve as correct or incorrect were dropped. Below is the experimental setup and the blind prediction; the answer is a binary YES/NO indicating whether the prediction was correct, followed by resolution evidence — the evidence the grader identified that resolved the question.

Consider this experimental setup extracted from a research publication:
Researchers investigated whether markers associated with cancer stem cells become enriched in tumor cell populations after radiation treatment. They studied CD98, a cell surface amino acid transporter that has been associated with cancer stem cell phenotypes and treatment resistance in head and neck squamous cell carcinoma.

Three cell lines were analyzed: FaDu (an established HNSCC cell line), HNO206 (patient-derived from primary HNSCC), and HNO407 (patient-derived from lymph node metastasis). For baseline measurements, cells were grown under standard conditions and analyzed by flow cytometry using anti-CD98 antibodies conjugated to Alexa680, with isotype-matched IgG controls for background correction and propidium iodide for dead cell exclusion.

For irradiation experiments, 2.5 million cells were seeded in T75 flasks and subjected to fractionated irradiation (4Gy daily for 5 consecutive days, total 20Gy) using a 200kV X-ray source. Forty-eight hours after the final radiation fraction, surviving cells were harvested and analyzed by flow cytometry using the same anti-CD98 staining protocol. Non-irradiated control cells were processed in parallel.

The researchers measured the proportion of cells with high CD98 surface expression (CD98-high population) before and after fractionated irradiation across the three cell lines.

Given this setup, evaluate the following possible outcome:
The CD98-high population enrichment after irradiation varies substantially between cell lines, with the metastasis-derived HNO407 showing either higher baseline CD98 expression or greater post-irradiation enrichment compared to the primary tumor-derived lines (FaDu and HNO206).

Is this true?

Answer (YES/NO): YES